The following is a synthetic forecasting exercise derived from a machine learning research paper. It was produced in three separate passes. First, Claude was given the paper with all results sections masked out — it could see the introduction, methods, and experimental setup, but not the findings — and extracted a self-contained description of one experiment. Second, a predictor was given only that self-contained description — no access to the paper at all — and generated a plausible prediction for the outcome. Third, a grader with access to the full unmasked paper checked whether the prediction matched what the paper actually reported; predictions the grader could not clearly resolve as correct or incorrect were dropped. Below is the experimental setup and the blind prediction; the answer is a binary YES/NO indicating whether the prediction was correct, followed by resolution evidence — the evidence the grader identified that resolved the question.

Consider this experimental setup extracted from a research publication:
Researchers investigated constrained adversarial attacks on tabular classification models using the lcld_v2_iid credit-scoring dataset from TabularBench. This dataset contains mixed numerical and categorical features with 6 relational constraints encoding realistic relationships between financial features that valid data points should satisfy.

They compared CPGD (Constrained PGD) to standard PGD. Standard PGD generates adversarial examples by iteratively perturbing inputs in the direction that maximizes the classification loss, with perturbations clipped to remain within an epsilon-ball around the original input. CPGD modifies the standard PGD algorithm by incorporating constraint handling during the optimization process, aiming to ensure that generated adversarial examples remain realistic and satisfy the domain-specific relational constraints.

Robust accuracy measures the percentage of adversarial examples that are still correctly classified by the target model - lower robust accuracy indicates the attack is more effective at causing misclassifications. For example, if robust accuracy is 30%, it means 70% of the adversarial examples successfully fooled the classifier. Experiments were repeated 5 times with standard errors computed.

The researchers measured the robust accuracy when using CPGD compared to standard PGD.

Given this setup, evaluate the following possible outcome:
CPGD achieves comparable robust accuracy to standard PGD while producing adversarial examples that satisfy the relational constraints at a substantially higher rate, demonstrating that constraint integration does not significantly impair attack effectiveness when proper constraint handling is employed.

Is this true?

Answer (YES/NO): NO